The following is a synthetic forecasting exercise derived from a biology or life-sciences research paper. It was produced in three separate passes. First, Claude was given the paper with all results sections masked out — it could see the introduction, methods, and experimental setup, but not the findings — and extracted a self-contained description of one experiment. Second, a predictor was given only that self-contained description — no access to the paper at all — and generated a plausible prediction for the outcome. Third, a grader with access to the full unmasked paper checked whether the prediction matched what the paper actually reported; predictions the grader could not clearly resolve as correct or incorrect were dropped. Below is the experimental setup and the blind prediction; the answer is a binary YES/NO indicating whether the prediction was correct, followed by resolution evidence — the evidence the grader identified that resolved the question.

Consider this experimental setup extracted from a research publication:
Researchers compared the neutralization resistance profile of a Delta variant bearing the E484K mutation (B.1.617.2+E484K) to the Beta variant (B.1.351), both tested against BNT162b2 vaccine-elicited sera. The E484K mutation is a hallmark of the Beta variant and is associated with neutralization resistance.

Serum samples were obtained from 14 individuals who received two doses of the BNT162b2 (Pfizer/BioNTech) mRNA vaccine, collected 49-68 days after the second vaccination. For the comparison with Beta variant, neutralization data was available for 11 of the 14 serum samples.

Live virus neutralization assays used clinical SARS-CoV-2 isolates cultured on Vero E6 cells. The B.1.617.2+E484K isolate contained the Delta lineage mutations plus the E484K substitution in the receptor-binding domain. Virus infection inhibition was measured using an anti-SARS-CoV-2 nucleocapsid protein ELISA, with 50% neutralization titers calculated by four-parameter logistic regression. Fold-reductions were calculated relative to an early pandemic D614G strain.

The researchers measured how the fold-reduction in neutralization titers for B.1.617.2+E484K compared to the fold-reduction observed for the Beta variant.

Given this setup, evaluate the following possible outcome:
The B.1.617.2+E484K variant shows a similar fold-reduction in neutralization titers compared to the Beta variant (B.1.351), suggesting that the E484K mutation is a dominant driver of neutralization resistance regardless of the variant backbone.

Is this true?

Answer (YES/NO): YES